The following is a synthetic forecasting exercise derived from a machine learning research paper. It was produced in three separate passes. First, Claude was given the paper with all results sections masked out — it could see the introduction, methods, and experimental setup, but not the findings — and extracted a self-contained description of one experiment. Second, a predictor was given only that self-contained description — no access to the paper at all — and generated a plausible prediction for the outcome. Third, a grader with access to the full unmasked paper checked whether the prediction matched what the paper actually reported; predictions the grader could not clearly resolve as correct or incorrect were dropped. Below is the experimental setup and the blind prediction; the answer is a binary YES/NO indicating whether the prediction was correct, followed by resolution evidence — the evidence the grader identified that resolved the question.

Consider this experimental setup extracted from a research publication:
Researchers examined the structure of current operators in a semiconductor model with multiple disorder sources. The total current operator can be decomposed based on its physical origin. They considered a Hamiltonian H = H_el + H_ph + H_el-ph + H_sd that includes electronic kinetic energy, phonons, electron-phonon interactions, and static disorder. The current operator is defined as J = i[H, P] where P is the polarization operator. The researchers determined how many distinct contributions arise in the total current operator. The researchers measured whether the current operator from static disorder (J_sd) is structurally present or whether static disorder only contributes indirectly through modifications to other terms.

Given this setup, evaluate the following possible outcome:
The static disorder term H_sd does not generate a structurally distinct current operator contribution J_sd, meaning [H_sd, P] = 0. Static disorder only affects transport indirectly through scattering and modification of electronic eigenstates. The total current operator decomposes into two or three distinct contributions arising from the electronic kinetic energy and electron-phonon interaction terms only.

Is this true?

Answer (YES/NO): NO